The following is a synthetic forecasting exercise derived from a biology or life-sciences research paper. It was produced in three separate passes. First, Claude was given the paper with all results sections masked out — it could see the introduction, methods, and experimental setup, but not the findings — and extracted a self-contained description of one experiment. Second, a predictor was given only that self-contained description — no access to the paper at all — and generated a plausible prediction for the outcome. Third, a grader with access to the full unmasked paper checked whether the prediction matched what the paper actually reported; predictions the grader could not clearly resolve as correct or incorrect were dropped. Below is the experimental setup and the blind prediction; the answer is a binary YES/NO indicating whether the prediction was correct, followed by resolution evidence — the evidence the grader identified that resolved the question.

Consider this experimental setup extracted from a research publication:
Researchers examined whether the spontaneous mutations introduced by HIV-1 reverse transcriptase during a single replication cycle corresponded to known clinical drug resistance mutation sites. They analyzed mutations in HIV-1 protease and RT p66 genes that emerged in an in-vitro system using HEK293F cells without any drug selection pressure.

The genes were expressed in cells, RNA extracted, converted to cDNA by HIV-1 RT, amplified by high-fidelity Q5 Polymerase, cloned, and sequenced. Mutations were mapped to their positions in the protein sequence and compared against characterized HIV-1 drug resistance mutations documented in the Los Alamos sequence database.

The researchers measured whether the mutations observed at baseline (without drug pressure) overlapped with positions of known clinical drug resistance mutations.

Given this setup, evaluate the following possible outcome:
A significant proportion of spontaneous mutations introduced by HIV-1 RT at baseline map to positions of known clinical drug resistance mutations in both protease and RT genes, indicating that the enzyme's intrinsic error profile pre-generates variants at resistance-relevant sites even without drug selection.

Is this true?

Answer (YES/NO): NO